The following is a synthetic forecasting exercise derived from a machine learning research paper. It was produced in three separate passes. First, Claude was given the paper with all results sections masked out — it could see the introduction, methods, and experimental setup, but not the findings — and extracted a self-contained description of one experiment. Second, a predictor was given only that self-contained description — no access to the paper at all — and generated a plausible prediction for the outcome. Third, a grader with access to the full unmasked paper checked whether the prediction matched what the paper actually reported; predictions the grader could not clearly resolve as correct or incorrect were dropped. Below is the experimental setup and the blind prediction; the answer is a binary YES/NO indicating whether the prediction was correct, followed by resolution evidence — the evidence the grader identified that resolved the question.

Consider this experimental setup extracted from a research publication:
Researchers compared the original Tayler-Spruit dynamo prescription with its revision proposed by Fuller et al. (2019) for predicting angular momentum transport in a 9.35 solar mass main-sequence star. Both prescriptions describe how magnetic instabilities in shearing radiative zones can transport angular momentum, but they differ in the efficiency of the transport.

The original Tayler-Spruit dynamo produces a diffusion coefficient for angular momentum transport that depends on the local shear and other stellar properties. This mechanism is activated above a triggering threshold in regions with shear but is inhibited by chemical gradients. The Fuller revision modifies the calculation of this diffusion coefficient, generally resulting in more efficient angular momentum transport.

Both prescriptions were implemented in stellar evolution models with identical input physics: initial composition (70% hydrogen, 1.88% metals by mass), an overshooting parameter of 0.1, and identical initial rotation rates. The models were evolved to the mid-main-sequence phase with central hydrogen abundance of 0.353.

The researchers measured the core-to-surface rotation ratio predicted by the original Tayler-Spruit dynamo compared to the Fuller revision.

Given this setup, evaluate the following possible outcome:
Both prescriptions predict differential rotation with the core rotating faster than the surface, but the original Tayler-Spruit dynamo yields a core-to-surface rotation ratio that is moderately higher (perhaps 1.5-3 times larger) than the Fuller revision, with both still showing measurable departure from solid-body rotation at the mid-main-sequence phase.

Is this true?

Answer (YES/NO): NO